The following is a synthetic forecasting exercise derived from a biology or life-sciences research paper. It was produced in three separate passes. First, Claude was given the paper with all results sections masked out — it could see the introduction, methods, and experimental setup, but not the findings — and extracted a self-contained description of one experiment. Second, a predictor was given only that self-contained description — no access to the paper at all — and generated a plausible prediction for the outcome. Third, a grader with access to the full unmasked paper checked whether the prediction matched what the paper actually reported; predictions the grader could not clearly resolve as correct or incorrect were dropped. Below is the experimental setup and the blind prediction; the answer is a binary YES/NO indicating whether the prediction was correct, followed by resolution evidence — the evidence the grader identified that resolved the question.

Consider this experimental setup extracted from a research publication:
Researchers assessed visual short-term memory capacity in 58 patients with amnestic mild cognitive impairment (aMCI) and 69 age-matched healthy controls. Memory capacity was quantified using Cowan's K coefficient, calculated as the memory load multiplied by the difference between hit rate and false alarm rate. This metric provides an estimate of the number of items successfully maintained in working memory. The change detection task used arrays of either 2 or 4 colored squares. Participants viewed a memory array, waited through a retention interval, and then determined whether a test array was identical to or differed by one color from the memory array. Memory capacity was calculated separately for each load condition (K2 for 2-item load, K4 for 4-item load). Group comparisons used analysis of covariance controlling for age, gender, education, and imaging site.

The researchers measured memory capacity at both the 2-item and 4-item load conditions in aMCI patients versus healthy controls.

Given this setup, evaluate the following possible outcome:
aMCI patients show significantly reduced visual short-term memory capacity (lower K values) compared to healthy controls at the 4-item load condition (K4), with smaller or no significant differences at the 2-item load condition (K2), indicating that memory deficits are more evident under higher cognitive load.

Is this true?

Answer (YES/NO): NO